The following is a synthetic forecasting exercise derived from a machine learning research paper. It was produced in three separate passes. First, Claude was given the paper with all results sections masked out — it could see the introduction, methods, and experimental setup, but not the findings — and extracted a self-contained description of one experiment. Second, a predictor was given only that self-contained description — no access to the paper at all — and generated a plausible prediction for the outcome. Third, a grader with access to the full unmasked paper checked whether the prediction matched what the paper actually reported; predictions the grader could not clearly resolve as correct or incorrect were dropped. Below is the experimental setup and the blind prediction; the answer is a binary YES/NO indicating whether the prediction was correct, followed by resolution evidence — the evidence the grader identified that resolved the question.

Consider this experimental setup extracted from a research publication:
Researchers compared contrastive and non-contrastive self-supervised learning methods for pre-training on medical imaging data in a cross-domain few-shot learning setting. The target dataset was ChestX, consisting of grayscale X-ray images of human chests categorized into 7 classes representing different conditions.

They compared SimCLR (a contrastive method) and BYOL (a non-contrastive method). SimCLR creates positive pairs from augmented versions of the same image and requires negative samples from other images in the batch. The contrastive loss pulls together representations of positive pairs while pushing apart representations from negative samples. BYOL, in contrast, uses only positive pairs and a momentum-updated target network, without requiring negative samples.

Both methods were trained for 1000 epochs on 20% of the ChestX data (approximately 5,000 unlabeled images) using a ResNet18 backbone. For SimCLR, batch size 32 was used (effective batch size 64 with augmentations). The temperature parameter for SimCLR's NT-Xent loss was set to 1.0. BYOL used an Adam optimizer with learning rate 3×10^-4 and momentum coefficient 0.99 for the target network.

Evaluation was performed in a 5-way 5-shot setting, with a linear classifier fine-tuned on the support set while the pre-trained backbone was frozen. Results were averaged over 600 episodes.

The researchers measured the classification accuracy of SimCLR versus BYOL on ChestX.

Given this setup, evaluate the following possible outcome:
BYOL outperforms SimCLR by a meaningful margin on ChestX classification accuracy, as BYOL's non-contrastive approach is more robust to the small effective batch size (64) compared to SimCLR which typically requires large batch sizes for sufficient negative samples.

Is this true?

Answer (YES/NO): YES